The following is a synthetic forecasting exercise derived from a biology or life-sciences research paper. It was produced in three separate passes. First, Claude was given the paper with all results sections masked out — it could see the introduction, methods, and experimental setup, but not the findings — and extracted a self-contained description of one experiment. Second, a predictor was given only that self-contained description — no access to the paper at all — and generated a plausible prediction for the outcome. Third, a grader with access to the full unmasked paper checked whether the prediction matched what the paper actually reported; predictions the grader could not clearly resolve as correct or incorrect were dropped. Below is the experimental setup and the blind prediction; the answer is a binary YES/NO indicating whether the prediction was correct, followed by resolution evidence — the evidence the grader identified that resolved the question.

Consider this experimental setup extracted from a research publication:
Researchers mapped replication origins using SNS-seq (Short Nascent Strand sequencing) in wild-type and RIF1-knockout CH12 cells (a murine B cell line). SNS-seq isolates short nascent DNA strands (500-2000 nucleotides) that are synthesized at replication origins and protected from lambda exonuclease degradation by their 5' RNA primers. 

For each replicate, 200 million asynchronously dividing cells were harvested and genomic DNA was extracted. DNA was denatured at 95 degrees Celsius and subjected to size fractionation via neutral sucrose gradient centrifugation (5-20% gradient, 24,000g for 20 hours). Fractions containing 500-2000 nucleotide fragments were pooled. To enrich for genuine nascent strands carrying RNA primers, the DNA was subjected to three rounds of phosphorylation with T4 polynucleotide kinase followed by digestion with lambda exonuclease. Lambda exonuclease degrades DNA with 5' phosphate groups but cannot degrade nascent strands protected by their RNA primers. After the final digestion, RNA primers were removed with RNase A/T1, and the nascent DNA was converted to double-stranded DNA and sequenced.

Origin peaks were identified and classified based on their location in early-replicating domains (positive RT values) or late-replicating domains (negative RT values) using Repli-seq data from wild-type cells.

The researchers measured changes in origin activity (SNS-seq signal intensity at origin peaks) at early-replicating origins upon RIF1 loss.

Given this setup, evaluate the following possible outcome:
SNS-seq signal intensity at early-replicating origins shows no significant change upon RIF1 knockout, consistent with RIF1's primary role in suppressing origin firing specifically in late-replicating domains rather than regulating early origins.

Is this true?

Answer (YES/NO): NO